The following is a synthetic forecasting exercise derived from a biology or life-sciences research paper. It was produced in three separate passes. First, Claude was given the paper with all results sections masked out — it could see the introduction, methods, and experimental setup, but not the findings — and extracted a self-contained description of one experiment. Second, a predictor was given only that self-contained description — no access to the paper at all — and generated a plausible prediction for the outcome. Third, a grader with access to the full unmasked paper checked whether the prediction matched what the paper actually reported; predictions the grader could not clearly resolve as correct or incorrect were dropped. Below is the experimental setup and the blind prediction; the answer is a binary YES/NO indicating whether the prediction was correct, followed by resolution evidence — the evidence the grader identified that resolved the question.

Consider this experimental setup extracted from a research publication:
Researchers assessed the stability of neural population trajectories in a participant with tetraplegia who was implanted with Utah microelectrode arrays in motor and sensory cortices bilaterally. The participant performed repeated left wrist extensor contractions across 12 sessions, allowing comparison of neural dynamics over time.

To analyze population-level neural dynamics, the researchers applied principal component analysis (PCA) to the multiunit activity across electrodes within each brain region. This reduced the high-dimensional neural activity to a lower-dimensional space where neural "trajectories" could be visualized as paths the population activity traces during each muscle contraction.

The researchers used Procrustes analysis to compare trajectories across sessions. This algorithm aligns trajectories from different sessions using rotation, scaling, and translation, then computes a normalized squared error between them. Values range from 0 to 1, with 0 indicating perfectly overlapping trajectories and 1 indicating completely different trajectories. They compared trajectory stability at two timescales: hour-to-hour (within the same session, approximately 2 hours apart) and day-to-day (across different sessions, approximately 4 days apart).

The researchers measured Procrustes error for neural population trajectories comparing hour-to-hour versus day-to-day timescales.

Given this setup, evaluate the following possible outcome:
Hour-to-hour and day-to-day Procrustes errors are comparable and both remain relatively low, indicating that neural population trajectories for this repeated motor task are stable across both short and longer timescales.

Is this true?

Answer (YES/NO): YES